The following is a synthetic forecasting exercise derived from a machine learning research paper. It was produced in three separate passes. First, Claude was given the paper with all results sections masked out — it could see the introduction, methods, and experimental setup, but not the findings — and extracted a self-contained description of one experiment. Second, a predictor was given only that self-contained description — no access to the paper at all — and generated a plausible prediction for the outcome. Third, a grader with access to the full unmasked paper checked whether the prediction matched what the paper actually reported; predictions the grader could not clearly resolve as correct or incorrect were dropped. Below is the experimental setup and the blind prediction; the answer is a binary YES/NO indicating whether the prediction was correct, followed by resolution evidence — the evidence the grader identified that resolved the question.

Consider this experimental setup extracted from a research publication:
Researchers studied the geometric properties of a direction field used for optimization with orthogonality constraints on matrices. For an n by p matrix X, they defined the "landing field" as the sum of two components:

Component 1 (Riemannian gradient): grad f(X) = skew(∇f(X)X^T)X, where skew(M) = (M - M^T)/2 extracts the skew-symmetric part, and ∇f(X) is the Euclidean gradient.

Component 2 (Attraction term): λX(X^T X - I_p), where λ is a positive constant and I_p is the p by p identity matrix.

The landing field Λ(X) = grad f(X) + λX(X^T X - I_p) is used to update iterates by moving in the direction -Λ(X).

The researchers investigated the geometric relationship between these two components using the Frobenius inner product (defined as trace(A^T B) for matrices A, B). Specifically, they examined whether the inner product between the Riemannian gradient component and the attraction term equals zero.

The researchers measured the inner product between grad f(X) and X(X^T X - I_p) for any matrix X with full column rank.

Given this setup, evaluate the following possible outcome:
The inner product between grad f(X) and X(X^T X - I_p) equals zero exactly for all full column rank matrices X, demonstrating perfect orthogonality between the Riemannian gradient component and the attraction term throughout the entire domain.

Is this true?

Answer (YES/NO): YES